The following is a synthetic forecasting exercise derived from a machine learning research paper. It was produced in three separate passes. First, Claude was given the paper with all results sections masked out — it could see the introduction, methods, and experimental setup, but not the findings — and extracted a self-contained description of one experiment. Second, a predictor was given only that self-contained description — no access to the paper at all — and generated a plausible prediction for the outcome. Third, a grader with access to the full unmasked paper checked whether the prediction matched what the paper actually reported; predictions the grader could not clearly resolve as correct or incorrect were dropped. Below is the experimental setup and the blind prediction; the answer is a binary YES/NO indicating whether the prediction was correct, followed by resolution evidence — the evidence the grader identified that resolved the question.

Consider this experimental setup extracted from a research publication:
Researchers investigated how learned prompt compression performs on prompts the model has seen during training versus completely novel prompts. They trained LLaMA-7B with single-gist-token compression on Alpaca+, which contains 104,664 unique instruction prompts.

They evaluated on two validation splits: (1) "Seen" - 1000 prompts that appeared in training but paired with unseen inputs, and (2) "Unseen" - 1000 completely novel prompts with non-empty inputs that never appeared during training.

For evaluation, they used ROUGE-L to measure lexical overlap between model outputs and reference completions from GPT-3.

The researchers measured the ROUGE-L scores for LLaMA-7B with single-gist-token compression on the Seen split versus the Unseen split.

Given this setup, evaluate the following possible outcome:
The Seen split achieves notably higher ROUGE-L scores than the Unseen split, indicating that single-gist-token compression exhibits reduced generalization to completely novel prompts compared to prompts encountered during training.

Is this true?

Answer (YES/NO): YES